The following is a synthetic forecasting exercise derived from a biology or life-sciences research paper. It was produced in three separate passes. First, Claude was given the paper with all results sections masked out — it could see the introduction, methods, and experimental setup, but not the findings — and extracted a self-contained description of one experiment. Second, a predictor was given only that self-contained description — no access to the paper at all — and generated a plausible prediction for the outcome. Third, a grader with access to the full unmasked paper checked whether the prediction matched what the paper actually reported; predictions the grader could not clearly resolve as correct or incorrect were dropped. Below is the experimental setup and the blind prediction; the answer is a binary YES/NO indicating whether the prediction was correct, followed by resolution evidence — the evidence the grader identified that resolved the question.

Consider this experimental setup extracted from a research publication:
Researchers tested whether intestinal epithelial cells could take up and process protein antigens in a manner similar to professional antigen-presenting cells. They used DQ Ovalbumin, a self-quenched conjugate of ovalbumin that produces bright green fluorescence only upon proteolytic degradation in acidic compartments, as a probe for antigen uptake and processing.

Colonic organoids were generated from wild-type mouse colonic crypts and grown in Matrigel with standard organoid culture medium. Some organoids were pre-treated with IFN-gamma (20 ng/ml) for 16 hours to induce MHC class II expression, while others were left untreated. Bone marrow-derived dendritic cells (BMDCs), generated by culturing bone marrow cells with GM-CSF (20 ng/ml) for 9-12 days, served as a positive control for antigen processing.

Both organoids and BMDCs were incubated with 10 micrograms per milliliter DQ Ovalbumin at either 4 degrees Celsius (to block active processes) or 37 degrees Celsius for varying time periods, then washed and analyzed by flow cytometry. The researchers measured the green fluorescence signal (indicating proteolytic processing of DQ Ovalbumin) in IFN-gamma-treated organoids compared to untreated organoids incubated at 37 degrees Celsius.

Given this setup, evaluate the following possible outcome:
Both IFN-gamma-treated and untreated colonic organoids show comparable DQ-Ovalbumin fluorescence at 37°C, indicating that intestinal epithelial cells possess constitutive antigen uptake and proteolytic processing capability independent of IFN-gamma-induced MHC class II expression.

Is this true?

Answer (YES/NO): NO